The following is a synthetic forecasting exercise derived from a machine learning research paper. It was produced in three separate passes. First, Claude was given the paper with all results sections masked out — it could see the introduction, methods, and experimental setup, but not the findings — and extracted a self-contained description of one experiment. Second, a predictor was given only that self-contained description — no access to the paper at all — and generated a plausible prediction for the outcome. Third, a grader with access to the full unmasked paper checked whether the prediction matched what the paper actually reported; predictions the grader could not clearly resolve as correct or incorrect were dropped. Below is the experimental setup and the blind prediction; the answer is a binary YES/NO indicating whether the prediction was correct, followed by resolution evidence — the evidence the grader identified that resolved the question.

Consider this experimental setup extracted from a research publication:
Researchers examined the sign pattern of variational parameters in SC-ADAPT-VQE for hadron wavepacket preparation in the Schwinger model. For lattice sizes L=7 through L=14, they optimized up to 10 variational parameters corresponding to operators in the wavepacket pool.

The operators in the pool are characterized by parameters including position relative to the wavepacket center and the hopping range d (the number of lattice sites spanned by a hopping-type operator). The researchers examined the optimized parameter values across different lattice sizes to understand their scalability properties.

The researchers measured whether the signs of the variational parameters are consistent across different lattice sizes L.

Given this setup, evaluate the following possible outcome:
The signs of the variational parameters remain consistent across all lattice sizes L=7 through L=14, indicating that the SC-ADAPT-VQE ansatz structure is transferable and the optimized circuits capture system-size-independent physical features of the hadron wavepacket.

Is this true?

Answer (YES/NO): NO